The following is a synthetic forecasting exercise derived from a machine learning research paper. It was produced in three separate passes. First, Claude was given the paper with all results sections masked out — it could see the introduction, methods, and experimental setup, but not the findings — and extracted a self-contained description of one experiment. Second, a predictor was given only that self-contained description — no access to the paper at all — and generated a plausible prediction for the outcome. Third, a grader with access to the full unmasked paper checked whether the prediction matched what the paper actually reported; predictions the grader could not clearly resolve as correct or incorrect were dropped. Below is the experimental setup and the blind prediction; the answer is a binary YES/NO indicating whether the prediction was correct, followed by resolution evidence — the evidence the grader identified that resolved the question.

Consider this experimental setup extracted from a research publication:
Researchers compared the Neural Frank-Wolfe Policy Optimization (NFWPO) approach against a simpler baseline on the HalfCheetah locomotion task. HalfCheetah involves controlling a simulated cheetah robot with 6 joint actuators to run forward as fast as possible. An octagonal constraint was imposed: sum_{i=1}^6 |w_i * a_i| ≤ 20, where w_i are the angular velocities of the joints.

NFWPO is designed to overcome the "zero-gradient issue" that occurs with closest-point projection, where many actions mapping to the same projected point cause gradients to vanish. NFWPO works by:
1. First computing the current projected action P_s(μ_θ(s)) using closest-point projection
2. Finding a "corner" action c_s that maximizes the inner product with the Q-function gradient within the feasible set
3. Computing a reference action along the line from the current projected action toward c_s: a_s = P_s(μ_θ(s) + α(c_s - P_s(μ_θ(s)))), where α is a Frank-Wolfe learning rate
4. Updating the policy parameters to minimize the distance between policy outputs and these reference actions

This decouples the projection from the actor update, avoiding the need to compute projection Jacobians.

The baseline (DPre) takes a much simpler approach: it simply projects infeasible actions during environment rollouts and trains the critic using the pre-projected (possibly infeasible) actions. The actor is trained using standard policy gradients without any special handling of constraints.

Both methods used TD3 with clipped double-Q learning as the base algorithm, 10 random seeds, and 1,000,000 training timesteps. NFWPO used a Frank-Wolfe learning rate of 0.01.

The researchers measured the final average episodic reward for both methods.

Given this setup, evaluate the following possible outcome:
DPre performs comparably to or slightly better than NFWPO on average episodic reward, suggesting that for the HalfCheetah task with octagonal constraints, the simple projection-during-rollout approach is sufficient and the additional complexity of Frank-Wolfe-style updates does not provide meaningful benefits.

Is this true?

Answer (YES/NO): YES